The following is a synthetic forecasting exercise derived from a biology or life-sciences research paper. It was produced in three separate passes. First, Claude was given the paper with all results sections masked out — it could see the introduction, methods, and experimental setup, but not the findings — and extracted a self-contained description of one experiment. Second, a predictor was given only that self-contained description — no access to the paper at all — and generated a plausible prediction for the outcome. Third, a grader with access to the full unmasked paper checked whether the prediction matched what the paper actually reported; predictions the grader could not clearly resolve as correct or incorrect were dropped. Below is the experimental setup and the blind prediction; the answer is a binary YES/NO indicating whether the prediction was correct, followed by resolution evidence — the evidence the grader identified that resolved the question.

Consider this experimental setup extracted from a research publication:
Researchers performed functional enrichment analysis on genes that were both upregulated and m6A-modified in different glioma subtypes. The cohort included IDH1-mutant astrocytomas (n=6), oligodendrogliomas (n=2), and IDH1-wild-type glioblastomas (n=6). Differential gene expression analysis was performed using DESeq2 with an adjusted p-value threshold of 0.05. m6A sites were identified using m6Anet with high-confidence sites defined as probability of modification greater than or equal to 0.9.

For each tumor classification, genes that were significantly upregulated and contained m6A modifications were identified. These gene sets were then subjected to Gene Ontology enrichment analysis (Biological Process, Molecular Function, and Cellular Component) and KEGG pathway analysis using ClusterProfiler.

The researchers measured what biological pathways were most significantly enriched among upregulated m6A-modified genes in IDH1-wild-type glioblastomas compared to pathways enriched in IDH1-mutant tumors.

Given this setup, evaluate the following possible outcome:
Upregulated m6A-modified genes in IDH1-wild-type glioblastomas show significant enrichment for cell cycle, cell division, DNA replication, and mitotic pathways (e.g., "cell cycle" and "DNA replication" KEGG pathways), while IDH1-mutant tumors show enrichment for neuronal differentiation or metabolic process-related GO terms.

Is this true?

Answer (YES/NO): NO